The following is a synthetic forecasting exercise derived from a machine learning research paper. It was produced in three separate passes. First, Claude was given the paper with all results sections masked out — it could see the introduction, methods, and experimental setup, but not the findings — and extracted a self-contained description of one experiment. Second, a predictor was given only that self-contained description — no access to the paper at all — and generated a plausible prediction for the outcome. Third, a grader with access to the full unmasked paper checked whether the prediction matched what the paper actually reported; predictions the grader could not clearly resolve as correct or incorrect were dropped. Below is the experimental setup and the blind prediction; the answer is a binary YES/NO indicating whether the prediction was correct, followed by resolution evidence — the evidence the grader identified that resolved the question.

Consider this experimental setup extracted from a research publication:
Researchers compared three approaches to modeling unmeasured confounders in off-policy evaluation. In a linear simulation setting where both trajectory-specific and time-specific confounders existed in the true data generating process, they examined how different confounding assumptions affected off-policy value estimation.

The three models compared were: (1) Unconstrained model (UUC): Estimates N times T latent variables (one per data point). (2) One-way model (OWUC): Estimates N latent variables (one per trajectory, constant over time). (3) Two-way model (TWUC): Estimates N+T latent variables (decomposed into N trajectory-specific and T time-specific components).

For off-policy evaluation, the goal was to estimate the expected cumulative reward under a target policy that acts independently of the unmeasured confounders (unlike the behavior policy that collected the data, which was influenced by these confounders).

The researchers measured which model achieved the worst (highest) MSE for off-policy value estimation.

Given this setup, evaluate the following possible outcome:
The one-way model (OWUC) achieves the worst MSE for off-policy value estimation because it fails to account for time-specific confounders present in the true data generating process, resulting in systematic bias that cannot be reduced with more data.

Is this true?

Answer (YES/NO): YES